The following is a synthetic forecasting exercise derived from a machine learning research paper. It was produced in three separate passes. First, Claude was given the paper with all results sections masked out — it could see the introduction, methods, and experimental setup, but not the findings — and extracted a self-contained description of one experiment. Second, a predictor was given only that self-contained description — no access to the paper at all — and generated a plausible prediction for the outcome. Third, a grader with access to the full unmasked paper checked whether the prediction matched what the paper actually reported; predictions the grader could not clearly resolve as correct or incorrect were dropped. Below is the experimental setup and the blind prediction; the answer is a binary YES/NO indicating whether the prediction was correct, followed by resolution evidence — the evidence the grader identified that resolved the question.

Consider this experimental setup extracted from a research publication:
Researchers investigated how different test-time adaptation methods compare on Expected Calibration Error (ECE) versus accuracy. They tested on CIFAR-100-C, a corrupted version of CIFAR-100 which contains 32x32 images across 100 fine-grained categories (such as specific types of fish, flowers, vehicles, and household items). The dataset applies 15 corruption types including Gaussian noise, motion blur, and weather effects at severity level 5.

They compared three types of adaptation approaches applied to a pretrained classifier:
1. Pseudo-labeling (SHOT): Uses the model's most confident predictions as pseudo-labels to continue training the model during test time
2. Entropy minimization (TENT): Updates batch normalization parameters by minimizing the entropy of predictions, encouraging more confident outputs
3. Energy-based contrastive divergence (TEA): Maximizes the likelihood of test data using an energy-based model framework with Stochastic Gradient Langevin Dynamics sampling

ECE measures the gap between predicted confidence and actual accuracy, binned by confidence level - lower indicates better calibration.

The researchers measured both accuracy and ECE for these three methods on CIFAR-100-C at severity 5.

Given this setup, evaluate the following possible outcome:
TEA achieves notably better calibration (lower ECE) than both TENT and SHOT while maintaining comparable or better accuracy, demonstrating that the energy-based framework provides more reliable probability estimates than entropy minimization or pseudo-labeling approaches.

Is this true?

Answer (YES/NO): NO